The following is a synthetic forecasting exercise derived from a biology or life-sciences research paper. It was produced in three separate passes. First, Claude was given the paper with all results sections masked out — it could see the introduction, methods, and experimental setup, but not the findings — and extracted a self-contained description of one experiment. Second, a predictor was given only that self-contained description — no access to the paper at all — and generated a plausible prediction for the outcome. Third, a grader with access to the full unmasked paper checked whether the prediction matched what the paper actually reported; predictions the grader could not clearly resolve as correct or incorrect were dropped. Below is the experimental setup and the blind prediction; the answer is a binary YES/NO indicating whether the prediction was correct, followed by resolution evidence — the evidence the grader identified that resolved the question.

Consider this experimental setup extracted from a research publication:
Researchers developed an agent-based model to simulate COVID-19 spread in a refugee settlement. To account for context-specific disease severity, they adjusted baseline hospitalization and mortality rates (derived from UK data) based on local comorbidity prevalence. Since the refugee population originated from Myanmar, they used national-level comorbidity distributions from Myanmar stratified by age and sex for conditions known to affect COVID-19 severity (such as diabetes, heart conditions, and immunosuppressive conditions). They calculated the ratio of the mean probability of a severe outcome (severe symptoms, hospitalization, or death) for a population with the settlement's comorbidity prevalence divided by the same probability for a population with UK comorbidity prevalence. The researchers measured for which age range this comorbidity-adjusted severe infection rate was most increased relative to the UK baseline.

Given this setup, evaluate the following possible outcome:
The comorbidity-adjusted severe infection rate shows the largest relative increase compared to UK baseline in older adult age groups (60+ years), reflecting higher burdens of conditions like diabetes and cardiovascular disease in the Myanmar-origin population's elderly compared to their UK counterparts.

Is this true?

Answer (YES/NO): NO